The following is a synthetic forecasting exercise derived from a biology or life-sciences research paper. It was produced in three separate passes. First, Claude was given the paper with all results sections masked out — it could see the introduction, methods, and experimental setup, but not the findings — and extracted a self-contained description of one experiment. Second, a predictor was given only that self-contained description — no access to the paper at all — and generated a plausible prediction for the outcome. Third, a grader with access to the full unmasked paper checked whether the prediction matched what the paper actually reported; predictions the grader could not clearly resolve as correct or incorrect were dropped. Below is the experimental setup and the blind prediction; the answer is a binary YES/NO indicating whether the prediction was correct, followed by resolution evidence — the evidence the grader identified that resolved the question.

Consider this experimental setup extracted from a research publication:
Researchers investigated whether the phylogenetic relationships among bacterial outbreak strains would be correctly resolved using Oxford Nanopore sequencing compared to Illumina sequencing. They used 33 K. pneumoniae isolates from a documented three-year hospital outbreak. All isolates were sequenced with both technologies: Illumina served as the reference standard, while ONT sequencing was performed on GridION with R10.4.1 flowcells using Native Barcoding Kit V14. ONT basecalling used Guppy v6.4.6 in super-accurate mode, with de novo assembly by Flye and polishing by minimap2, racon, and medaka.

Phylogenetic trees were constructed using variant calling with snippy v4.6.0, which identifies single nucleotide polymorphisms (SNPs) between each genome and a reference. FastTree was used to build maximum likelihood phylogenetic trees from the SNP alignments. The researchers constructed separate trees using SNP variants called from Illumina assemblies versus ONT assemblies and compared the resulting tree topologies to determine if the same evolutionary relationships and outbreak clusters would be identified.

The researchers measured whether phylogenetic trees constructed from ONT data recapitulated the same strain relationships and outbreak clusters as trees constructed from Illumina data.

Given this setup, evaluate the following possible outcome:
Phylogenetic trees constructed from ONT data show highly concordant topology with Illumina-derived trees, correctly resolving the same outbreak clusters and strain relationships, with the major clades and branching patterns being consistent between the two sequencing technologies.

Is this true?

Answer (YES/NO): NO